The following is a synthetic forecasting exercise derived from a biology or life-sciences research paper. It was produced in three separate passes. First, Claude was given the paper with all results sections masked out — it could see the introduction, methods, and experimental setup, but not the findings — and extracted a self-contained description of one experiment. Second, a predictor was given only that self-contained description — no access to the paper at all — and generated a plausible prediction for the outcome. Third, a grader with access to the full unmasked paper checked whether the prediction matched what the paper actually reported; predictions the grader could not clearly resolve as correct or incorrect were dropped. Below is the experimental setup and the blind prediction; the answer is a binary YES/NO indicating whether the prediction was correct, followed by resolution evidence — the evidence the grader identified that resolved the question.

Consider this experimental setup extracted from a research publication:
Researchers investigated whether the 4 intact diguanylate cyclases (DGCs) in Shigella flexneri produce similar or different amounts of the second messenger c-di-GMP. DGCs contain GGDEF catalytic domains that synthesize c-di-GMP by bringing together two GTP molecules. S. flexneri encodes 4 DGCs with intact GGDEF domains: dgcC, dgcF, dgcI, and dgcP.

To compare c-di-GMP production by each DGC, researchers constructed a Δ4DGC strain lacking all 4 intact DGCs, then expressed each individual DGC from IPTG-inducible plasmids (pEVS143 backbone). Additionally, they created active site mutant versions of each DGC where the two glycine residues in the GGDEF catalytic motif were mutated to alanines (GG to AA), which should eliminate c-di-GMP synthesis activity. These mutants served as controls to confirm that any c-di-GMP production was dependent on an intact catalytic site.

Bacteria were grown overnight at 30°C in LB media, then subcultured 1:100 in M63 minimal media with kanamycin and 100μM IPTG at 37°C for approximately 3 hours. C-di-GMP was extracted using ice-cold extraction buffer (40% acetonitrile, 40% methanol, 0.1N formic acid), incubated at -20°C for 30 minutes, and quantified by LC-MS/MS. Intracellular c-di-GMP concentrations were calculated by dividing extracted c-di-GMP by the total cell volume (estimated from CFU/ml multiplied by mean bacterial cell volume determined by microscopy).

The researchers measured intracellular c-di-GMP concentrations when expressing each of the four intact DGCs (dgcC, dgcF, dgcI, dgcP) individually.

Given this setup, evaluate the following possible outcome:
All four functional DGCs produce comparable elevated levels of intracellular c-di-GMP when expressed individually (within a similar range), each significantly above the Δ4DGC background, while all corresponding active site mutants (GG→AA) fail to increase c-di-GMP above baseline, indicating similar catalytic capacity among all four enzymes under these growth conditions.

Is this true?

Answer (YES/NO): NO